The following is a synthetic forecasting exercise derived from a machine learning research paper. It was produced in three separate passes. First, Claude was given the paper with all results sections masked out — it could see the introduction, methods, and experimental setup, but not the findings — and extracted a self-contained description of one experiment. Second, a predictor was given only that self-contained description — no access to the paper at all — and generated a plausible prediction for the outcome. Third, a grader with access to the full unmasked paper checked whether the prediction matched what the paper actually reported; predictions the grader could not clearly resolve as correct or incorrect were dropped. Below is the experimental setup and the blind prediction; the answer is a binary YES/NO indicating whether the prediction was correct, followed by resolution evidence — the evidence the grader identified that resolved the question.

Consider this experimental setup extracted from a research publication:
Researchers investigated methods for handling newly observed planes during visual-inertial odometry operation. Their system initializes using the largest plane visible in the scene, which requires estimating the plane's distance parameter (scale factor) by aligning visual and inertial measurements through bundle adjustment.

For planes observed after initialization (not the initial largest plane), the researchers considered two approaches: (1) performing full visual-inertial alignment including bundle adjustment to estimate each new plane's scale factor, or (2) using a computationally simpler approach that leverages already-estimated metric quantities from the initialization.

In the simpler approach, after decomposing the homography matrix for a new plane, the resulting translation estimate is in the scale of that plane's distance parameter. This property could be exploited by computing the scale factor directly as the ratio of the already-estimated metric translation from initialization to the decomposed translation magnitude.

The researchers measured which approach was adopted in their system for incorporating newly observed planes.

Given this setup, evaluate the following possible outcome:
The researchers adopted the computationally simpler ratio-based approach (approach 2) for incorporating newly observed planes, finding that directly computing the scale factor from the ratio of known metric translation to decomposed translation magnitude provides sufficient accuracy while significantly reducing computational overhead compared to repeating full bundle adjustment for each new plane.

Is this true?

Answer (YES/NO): YES